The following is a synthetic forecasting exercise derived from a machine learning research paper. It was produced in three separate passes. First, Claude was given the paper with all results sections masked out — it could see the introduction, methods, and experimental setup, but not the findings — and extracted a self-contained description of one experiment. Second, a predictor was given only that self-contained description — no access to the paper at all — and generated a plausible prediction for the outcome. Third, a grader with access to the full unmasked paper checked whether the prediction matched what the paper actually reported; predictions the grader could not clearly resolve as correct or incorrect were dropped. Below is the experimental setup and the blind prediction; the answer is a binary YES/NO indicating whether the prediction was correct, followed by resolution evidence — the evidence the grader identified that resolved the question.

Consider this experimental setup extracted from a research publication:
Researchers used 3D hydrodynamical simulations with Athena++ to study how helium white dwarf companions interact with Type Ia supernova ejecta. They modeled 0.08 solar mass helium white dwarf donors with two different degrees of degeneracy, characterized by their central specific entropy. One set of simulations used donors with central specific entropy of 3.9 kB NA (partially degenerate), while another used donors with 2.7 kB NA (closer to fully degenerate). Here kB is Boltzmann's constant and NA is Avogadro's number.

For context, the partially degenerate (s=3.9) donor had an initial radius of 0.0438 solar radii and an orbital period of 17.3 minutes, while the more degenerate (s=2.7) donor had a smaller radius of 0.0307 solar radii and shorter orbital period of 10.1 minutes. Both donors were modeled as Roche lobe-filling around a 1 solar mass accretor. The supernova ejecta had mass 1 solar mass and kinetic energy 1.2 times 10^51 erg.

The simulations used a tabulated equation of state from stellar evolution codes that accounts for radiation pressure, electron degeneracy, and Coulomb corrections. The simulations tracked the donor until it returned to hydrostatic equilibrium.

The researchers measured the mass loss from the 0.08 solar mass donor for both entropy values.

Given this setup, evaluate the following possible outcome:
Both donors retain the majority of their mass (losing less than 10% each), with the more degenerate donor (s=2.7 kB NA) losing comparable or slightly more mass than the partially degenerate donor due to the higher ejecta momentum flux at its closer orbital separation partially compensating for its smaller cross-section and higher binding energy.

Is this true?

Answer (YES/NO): NO